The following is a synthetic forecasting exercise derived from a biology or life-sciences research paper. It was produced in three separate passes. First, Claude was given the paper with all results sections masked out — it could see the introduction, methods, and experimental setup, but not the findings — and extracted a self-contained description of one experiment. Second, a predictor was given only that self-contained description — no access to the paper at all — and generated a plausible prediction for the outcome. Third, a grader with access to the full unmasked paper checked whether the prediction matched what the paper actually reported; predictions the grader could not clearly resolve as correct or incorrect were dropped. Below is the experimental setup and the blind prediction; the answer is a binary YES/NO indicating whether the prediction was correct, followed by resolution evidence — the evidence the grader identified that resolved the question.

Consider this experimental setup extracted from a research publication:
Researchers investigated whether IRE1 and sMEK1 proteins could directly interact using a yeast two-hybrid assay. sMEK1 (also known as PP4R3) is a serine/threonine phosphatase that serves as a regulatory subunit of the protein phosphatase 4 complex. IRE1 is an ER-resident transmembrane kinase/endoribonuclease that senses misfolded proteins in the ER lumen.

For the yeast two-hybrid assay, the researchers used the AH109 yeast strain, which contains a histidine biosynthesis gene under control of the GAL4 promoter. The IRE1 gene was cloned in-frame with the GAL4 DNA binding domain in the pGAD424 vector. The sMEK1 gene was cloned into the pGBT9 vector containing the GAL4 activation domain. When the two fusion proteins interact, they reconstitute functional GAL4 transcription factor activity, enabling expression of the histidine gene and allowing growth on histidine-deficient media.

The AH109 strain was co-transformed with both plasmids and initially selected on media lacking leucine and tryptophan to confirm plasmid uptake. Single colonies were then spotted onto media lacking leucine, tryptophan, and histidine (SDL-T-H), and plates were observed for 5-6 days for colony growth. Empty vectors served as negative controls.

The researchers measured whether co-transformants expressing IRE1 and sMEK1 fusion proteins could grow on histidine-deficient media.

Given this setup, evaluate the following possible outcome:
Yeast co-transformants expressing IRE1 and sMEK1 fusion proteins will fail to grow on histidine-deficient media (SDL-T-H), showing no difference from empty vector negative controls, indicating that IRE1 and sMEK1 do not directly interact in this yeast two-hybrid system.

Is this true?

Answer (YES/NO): NO